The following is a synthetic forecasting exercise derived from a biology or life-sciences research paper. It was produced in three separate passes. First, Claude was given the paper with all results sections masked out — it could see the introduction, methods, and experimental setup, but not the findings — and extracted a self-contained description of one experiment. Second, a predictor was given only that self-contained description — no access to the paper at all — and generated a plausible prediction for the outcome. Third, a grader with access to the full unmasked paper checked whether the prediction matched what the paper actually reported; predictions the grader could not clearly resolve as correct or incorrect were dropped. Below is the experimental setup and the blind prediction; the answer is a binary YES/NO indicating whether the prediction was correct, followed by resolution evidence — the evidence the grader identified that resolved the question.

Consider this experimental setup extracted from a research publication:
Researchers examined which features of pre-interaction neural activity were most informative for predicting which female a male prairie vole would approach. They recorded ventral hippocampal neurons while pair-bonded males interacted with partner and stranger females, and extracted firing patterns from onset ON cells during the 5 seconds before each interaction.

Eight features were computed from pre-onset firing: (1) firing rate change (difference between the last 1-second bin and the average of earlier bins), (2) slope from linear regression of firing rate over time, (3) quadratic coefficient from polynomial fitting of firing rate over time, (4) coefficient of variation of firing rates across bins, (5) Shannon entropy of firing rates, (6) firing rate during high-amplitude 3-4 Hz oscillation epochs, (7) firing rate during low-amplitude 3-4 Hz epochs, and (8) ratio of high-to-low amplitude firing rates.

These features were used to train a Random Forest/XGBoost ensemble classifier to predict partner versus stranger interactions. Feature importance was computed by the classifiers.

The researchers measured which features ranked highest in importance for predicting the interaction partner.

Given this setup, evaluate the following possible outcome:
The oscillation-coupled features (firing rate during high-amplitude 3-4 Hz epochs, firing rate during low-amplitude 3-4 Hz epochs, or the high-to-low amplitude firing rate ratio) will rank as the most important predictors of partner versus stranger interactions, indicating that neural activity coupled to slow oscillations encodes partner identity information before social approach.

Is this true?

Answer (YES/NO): NO